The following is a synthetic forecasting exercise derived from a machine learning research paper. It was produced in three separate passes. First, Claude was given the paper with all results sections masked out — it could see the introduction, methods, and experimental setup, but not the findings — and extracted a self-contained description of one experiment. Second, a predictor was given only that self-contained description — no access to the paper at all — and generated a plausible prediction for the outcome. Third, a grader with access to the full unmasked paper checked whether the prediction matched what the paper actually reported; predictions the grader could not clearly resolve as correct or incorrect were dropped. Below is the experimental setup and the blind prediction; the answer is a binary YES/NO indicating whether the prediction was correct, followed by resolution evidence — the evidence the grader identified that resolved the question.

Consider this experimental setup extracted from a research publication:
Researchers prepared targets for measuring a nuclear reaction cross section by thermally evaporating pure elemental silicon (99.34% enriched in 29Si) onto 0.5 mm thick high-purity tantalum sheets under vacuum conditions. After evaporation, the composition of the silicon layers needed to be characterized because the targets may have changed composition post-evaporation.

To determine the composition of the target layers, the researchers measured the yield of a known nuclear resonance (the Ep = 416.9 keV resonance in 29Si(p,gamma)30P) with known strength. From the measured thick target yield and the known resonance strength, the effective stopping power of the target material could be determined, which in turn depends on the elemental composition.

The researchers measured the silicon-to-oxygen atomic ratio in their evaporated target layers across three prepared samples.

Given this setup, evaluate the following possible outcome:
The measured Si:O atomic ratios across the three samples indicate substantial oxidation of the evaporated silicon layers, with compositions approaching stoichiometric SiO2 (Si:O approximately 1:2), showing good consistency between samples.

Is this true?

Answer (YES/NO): NO